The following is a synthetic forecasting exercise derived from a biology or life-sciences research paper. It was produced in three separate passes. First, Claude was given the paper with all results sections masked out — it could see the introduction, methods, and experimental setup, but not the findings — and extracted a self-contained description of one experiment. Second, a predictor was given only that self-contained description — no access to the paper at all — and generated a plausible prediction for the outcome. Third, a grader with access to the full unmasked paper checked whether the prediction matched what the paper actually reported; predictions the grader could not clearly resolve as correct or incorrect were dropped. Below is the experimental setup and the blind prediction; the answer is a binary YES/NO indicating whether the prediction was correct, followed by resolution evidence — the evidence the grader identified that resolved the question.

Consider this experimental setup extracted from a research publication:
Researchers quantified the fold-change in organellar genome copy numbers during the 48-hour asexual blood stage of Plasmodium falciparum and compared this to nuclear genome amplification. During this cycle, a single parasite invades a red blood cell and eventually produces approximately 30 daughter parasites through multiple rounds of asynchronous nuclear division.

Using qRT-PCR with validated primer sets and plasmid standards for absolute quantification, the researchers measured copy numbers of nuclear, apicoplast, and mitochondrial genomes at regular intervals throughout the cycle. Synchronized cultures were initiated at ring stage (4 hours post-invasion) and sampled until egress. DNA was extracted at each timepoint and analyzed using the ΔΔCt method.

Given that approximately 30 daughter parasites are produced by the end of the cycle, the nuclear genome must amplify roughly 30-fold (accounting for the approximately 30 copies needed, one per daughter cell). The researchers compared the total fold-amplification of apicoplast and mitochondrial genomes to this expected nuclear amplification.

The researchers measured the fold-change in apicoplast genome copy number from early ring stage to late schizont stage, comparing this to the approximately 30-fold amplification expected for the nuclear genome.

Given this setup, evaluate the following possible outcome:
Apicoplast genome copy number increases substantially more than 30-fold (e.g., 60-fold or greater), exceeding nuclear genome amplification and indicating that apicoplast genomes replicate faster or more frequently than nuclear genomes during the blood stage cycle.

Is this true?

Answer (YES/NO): NO